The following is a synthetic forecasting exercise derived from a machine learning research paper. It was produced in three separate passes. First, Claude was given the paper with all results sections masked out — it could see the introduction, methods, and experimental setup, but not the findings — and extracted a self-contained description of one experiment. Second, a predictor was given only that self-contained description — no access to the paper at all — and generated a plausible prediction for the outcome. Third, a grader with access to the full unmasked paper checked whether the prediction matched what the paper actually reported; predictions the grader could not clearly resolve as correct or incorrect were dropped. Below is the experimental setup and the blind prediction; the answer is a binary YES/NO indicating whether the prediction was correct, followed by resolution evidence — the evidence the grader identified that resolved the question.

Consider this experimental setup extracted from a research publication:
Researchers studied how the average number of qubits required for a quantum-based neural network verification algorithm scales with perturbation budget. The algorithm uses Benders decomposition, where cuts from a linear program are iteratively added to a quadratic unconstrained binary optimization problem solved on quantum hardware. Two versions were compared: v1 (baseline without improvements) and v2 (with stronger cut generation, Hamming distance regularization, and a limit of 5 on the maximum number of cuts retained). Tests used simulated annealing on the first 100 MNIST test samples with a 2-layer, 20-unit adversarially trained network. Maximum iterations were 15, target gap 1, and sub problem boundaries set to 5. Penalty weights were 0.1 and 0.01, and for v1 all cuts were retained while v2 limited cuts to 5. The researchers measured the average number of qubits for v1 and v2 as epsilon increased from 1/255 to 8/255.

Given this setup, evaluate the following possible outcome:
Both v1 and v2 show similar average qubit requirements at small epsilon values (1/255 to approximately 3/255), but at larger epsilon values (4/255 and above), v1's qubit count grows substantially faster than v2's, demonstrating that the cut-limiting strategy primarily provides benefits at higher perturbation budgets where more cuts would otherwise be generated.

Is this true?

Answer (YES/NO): NO